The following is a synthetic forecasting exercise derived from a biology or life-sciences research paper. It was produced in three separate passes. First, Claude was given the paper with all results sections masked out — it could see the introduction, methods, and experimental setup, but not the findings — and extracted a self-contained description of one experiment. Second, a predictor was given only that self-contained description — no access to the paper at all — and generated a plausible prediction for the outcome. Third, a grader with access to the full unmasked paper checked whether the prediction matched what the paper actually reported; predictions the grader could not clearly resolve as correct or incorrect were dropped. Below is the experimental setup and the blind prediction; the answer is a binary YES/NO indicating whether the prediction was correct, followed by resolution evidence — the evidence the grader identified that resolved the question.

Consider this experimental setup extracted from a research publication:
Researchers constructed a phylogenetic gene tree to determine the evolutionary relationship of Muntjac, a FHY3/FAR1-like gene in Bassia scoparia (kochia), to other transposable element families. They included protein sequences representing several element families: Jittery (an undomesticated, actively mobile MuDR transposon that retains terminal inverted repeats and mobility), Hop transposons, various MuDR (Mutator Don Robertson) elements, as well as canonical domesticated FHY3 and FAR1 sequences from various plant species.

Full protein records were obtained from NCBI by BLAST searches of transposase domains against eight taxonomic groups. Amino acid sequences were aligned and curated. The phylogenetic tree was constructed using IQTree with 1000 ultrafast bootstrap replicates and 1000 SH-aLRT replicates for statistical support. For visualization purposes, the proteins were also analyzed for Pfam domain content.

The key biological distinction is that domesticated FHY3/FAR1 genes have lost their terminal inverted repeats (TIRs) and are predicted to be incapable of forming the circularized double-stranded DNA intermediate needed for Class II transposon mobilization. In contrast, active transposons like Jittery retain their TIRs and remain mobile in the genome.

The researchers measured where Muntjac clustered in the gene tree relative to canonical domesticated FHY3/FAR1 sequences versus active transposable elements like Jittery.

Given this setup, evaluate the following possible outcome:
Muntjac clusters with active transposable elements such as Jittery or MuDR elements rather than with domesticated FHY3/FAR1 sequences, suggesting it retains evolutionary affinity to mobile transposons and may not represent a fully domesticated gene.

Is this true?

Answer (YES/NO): NO